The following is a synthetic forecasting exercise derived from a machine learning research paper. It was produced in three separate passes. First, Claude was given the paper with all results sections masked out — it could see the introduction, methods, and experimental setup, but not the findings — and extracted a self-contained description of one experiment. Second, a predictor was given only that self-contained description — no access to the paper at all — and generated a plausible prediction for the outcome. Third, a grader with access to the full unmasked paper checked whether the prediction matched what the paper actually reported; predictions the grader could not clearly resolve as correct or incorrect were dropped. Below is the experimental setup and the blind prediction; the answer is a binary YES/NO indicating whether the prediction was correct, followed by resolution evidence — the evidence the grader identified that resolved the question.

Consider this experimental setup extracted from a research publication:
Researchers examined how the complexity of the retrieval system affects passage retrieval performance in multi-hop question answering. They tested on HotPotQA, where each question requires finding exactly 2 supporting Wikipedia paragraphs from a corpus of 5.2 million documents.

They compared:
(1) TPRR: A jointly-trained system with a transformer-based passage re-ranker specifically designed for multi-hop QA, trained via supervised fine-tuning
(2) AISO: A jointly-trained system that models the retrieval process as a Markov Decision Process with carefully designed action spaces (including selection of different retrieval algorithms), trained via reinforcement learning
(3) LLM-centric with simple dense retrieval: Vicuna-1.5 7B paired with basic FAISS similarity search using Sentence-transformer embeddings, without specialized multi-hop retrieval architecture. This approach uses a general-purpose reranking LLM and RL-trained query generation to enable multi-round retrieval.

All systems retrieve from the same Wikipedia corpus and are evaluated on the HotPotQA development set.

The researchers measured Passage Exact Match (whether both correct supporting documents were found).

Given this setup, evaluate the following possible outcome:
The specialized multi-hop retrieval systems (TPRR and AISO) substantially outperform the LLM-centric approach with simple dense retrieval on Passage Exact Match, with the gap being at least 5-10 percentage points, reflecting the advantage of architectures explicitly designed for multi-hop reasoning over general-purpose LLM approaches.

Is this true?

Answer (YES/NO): NO